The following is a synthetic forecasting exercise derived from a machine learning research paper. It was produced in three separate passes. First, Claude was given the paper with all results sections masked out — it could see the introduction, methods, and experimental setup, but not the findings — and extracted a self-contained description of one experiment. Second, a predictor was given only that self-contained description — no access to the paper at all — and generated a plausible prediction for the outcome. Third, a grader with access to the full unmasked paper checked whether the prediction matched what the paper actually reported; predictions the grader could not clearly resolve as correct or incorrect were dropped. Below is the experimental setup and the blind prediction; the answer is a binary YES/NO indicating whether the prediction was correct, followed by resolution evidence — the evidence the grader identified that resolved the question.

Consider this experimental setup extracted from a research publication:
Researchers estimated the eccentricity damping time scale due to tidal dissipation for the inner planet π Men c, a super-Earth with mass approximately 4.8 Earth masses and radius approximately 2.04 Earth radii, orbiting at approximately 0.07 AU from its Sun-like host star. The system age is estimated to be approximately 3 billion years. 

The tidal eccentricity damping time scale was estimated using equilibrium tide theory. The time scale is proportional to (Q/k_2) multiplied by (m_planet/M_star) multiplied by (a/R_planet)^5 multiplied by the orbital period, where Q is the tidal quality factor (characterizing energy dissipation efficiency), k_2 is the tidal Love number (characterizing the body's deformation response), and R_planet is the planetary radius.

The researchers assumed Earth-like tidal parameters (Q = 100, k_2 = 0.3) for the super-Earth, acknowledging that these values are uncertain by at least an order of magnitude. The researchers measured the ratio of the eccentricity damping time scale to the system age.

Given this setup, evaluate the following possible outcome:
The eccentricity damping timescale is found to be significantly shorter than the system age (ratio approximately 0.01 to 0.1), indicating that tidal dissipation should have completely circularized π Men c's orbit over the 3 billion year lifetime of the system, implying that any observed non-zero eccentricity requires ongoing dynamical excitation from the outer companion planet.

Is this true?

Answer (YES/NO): NO